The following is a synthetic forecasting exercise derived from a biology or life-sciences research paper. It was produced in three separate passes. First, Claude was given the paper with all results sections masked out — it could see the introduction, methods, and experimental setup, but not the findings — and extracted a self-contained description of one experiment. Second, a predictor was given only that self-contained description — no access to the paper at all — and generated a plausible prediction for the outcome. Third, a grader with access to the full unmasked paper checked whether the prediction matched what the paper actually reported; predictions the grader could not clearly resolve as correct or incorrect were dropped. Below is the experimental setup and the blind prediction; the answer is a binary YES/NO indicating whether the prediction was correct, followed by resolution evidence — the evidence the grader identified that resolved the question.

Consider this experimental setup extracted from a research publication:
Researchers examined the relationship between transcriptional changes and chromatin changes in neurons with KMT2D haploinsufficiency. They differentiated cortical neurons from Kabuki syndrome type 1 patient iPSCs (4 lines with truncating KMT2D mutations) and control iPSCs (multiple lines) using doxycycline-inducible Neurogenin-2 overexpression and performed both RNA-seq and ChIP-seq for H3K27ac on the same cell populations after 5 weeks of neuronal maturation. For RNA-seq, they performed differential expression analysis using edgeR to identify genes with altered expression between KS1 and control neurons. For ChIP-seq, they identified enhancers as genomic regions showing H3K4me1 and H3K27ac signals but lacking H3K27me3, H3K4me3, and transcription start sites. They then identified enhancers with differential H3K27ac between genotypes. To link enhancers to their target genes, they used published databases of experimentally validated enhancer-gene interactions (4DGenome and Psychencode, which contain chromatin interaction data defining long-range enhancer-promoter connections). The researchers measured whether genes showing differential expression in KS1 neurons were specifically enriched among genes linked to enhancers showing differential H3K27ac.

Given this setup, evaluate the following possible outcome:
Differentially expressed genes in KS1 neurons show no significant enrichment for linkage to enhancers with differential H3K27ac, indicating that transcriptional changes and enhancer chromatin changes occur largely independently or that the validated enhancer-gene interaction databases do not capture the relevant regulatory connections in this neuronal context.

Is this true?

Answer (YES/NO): NO